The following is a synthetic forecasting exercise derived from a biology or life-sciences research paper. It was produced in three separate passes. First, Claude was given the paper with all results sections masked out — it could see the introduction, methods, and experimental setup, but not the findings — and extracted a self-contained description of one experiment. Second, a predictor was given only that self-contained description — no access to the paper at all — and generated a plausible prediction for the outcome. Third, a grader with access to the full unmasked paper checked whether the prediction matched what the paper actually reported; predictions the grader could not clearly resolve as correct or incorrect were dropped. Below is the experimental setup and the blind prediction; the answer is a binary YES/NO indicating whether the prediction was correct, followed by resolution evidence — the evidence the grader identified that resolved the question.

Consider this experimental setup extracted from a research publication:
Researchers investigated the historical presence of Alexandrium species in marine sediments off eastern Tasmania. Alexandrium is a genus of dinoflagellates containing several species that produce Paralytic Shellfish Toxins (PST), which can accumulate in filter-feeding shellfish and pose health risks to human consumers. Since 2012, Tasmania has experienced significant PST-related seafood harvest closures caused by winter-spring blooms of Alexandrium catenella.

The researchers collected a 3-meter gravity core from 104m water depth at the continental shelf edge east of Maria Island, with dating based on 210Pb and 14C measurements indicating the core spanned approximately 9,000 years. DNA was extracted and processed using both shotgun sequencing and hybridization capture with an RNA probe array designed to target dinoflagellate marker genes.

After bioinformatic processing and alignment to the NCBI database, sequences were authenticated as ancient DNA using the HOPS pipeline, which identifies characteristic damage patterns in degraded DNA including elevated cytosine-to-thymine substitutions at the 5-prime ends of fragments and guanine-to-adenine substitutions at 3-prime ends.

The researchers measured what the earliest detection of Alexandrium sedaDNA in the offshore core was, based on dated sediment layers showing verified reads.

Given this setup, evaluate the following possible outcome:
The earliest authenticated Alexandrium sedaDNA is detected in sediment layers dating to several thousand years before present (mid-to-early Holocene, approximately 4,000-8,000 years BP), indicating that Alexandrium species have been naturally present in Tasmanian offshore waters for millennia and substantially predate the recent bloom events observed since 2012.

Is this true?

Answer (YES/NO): YES